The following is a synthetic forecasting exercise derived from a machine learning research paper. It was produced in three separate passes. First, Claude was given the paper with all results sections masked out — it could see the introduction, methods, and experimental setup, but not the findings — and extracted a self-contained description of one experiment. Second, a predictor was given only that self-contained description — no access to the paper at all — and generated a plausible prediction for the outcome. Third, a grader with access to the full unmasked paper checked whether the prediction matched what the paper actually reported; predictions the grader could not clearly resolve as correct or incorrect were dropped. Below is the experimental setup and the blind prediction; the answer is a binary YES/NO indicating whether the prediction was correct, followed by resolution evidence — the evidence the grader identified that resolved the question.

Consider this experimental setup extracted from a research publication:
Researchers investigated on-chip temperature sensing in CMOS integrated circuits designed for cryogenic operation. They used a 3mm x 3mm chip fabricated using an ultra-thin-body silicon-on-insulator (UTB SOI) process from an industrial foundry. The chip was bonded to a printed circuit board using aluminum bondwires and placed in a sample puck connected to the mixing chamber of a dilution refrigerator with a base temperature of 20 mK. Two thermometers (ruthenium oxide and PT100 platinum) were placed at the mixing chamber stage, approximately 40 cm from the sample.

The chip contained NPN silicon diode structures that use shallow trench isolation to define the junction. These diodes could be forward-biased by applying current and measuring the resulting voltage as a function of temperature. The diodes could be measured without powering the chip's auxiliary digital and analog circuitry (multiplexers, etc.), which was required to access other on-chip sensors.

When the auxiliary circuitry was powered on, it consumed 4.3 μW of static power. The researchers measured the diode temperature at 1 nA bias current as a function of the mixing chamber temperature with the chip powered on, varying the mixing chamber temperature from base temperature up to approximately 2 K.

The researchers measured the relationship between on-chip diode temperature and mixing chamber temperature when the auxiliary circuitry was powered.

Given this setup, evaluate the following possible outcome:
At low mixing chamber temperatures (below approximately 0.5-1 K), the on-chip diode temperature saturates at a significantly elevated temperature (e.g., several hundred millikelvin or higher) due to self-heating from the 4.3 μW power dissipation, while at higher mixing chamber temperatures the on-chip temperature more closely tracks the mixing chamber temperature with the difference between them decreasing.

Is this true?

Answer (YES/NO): YES